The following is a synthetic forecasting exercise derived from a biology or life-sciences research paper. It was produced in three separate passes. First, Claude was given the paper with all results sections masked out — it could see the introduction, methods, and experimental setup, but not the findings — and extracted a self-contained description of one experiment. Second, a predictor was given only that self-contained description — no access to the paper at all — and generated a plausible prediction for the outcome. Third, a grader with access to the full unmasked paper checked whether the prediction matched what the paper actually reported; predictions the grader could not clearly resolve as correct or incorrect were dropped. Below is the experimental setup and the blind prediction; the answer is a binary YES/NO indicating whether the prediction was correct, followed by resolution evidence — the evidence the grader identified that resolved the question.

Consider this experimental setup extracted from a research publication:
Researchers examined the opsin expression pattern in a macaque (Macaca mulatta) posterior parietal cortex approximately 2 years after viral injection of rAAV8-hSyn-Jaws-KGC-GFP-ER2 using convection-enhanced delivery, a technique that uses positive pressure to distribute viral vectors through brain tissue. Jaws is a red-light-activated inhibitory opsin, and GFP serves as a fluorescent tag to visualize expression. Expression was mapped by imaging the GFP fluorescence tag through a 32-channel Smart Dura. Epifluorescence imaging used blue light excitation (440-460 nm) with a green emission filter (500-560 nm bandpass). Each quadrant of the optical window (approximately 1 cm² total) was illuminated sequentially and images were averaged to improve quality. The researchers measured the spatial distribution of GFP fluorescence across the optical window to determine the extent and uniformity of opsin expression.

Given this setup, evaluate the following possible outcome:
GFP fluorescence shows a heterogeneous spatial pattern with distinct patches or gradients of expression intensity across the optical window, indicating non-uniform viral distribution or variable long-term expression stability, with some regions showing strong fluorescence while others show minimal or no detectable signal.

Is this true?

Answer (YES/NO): YES